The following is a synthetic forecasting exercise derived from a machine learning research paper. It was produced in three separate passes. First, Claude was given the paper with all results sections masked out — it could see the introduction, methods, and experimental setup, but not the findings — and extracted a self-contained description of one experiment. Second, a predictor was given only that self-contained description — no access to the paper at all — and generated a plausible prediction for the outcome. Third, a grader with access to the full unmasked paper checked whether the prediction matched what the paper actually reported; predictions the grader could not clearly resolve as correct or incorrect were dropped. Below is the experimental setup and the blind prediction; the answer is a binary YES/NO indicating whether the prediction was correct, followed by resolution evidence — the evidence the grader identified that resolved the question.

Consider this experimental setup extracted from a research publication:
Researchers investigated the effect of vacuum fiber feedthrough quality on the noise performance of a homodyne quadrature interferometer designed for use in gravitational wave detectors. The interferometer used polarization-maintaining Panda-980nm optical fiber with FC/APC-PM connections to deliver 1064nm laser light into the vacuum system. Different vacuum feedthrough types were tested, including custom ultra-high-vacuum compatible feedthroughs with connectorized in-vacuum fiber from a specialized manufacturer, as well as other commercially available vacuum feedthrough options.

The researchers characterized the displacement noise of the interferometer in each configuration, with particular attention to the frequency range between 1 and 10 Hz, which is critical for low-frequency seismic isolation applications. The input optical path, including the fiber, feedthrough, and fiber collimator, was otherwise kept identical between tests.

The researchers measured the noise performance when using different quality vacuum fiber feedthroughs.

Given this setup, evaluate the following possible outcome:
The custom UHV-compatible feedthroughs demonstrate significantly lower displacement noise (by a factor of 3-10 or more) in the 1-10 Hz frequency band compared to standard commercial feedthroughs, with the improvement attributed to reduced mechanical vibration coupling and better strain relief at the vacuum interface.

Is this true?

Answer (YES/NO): NO